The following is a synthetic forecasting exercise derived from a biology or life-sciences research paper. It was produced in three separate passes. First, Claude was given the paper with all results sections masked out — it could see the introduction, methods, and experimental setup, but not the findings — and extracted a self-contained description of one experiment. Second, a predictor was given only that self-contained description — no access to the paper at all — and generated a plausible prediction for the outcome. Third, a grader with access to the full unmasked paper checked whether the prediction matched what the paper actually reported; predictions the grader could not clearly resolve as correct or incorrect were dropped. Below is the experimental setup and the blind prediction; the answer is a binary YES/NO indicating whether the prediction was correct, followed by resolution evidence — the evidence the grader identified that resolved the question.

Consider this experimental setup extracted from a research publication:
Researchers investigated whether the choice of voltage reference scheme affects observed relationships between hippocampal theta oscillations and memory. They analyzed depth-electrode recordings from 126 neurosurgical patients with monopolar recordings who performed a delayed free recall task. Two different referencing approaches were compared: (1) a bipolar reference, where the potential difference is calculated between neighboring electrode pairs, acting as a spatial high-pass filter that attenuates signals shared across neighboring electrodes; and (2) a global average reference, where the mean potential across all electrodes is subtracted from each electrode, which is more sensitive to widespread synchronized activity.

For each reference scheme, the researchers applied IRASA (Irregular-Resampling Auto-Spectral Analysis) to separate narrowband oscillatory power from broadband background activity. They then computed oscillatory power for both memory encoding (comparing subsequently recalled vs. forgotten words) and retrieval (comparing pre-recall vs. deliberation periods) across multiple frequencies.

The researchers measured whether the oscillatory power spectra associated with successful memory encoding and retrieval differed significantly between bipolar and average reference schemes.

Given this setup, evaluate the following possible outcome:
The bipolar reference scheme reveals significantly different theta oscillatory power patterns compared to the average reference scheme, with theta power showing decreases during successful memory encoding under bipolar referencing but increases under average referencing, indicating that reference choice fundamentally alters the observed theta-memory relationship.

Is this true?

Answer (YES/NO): NO